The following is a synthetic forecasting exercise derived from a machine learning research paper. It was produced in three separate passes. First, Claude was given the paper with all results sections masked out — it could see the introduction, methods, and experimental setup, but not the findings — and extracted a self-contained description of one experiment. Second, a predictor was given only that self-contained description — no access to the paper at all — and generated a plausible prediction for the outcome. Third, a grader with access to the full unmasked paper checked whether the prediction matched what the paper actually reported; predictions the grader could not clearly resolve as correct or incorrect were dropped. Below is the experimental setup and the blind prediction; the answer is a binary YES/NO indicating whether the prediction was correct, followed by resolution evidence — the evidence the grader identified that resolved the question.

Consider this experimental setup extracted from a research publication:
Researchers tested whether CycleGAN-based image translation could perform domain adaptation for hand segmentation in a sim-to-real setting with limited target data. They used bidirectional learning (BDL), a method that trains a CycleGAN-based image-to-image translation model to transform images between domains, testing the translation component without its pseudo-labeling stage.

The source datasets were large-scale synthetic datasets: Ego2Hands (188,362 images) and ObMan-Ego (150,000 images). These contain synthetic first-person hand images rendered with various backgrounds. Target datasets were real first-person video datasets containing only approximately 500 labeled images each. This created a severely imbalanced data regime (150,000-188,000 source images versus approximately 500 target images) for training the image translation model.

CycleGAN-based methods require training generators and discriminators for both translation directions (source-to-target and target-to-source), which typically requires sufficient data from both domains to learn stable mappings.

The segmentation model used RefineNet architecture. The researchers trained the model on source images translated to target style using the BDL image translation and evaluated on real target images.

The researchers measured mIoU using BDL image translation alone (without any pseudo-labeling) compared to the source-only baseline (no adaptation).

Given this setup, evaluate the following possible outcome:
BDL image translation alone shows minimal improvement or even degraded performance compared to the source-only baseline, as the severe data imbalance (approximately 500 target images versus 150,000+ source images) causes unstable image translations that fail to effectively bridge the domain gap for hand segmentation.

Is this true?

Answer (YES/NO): YES